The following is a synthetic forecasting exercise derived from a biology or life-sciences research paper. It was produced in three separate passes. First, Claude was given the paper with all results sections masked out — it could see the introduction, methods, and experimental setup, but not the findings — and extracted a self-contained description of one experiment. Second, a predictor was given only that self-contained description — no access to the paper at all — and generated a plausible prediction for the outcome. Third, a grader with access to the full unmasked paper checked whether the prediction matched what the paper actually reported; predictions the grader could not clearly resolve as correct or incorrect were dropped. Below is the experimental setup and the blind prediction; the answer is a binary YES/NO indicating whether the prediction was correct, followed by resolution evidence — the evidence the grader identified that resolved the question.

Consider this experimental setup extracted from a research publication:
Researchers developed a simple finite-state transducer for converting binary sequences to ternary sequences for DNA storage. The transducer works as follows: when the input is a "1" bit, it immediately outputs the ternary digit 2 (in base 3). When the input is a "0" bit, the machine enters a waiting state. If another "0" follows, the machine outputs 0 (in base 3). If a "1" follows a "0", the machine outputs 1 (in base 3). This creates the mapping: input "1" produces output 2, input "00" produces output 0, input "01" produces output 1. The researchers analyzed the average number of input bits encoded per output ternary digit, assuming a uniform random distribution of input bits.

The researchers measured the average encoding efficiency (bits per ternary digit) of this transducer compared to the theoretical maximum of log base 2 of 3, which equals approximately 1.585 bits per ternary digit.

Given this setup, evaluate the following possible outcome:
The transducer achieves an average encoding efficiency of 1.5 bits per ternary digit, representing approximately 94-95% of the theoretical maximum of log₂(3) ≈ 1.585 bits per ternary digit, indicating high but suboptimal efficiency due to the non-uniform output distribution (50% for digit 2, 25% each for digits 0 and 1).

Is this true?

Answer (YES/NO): YES